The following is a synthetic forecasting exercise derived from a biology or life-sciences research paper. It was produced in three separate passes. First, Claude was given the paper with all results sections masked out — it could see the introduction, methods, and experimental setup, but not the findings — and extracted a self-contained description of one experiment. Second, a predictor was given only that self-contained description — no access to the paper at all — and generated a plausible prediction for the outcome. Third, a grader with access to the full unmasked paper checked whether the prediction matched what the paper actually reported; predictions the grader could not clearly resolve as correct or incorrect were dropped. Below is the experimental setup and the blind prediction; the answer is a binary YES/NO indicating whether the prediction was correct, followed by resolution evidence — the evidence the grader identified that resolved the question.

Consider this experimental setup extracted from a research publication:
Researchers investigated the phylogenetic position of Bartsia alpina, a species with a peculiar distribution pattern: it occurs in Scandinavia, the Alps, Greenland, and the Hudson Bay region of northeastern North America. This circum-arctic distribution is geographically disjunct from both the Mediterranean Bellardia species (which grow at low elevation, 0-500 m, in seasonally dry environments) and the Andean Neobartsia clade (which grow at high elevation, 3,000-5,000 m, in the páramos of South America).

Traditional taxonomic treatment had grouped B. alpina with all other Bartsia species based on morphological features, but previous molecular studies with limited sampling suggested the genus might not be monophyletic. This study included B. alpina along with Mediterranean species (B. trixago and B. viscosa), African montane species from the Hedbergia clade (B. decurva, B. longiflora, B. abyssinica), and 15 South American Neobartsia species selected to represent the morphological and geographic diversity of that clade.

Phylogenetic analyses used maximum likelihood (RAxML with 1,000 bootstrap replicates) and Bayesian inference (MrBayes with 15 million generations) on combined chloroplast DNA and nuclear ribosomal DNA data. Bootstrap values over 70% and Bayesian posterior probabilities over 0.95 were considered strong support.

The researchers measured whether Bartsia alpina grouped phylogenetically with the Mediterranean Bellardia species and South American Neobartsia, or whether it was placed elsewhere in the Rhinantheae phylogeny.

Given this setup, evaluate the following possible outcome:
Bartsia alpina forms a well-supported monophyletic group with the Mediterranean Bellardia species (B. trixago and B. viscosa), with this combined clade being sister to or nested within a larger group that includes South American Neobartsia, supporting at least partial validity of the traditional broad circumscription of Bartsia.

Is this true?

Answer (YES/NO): NO